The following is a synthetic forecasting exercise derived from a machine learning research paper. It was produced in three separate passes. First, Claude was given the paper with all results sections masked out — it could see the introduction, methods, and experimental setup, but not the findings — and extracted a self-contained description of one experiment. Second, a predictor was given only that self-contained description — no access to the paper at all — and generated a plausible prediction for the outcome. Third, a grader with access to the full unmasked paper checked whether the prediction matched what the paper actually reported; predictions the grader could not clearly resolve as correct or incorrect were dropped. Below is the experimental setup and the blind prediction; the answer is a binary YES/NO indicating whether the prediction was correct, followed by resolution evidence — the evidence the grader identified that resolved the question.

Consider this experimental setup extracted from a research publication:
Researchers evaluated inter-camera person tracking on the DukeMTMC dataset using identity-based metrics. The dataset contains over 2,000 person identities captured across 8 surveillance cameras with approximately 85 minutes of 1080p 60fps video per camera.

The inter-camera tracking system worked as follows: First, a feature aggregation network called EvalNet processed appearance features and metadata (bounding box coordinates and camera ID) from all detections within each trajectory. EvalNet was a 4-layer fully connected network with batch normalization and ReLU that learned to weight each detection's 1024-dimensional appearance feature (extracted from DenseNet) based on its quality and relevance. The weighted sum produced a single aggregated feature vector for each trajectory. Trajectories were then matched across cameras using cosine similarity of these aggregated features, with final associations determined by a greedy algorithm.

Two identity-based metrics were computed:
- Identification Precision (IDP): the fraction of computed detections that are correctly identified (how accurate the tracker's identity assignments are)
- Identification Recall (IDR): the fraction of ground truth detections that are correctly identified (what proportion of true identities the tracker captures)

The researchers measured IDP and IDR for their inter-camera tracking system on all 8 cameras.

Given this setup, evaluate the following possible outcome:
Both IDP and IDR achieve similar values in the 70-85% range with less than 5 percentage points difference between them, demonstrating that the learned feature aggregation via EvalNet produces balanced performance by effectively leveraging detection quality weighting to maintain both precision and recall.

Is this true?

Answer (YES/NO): NO